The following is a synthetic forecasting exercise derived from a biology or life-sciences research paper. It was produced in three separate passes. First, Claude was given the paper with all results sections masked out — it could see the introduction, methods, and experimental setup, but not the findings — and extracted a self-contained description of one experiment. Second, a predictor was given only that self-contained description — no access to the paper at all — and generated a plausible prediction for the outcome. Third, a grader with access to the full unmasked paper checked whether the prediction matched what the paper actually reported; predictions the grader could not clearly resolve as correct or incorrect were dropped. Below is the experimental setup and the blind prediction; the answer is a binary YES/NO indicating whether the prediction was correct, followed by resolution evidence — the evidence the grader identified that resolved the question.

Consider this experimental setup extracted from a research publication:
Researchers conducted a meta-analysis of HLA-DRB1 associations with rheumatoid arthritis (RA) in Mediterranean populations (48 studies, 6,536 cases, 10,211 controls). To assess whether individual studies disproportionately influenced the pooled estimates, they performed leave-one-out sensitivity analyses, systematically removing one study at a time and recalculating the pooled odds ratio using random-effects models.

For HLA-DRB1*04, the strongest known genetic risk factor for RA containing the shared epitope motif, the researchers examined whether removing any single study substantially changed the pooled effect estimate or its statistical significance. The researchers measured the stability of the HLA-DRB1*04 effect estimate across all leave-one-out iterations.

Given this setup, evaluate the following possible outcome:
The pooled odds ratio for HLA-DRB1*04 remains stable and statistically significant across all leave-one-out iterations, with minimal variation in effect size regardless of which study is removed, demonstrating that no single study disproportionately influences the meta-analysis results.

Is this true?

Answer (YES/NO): YES